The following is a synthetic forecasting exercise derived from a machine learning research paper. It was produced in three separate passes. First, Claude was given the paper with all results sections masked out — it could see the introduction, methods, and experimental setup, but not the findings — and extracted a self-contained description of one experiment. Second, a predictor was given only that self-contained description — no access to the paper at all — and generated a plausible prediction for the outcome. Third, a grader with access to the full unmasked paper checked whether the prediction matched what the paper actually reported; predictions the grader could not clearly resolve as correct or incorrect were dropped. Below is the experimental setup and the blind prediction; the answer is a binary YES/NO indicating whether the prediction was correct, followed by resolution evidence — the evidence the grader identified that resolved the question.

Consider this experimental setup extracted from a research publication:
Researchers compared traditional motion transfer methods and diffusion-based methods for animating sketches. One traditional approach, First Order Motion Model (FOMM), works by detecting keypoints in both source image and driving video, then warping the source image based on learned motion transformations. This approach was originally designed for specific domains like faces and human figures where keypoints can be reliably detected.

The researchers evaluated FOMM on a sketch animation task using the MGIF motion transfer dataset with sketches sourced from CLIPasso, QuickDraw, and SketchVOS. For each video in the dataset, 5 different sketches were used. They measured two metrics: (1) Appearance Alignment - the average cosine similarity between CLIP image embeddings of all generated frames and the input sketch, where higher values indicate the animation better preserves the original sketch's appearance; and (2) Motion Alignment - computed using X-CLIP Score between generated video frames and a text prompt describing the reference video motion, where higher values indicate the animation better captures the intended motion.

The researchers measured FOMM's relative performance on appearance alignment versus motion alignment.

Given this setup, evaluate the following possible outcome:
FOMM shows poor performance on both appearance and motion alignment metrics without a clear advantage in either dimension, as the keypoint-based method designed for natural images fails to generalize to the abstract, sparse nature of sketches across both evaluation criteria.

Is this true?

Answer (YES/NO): NO